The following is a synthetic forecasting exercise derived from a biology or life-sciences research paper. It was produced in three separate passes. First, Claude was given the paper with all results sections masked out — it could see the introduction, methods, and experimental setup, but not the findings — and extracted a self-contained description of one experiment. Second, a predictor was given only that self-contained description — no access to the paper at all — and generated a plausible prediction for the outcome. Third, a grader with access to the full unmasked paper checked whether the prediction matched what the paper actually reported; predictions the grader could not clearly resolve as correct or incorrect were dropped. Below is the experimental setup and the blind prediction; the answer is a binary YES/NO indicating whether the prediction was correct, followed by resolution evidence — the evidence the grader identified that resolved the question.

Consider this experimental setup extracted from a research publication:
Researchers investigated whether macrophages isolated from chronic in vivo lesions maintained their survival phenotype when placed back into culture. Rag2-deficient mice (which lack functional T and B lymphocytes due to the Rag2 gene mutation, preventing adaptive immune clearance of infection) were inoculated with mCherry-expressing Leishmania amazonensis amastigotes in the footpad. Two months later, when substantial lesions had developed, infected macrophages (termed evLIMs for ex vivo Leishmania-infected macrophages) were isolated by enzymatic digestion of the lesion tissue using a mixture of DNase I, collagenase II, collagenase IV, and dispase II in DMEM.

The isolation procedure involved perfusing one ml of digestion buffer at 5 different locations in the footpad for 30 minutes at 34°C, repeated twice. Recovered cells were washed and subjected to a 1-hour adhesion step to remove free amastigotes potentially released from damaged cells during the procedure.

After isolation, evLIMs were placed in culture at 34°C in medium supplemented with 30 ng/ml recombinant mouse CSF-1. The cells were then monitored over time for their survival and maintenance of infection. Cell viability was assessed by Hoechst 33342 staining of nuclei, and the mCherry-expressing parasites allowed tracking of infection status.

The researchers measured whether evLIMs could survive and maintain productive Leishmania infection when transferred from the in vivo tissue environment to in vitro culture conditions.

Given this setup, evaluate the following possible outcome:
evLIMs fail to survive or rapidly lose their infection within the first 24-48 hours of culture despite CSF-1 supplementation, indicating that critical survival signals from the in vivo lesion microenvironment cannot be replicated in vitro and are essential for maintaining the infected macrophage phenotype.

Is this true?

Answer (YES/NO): NO